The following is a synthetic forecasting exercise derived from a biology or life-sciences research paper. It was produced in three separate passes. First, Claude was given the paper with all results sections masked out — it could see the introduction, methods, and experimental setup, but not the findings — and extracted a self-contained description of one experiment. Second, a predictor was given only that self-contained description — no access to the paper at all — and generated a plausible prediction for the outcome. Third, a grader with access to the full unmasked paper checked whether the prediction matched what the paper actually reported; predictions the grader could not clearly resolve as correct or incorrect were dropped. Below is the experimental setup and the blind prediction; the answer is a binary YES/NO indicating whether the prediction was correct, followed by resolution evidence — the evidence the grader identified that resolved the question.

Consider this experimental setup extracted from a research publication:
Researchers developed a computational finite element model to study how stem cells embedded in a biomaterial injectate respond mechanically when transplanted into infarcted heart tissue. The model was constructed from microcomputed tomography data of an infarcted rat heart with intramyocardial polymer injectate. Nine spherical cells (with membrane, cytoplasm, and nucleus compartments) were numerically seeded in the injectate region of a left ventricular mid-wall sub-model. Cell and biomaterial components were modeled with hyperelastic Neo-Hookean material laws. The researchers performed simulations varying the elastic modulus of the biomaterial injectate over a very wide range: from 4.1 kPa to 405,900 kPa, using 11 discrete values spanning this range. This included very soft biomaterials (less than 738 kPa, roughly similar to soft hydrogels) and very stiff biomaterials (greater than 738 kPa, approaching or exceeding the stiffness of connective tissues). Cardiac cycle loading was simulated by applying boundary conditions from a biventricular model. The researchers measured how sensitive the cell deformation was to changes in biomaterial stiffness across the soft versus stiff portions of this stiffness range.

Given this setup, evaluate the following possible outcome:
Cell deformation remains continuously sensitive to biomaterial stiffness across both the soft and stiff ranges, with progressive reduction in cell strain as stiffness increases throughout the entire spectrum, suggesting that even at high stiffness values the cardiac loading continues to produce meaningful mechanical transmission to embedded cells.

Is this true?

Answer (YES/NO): NO